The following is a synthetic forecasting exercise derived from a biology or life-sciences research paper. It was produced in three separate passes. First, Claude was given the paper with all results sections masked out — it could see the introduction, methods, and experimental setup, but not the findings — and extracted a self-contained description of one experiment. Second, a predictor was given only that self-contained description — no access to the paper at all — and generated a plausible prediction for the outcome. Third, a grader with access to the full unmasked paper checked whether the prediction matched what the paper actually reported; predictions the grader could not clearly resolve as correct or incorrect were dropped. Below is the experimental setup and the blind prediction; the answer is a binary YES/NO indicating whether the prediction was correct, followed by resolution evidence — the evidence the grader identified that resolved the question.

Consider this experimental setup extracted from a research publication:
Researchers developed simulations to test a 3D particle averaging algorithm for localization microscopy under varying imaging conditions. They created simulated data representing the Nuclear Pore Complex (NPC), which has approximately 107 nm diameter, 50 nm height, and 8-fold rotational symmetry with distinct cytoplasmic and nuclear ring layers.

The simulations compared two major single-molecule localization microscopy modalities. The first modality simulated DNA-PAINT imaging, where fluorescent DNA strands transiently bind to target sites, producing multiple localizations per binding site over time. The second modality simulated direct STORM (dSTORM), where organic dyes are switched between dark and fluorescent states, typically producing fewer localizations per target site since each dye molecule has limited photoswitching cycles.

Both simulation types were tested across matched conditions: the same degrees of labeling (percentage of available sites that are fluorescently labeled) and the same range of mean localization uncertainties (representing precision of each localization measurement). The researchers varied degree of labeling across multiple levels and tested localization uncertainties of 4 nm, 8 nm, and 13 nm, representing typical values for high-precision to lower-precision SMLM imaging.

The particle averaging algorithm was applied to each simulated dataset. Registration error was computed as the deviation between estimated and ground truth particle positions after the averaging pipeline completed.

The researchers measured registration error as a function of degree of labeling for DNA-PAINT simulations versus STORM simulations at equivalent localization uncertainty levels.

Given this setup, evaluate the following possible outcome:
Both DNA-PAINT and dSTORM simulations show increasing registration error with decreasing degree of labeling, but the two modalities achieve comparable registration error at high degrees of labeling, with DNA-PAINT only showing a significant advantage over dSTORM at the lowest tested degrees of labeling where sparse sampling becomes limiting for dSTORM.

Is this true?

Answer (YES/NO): NO